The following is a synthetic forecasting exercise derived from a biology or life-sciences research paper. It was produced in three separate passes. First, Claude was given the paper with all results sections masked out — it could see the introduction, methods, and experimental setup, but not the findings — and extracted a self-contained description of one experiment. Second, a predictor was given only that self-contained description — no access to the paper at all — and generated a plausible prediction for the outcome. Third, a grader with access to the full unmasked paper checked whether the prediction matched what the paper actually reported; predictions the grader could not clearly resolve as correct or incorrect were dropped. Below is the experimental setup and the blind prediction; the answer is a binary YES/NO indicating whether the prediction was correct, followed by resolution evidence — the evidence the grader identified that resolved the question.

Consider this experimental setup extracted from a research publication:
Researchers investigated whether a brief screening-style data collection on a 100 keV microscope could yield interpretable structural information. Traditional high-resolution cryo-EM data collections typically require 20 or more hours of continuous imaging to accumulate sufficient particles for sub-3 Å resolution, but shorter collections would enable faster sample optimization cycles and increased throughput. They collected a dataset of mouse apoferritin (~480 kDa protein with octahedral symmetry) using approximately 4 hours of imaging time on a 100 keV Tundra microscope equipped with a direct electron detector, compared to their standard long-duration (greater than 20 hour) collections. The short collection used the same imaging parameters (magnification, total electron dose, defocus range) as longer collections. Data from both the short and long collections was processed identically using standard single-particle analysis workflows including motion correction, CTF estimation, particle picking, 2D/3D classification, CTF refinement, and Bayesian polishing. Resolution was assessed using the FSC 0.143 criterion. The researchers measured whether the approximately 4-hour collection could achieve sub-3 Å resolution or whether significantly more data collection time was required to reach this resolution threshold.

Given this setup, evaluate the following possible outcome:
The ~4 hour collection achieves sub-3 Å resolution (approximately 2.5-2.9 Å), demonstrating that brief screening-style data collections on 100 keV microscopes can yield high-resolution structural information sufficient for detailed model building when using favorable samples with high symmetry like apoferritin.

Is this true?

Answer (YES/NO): NO